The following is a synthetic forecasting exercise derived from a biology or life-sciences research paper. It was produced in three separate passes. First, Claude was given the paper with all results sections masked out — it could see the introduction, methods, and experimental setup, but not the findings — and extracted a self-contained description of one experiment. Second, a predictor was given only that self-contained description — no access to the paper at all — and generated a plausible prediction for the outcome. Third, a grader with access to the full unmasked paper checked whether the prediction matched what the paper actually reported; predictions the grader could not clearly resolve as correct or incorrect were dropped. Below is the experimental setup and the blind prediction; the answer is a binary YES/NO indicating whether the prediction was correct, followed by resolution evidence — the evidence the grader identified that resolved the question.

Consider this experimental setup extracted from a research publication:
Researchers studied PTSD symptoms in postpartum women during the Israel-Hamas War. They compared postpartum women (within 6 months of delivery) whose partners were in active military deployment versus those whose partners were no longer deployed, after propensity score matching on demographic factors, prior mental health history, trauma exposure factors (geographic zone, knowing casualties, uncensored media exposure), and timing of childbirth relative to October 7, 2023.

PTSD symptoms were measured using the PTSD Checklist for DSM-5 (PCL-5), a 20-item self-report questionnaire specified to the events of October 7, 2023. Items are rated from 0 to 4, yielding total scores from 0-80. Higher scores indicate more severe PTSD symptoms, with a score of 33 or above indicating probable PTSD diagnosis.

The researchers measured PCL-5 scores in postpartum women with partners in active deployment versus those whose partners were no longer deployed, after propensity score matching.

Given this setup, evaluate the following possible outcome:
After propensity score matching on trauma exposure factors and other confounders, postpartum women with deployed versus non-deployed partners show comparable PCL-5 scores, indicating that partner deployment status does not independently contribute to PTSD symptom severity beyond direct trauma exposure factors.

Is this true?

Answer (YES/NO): YES